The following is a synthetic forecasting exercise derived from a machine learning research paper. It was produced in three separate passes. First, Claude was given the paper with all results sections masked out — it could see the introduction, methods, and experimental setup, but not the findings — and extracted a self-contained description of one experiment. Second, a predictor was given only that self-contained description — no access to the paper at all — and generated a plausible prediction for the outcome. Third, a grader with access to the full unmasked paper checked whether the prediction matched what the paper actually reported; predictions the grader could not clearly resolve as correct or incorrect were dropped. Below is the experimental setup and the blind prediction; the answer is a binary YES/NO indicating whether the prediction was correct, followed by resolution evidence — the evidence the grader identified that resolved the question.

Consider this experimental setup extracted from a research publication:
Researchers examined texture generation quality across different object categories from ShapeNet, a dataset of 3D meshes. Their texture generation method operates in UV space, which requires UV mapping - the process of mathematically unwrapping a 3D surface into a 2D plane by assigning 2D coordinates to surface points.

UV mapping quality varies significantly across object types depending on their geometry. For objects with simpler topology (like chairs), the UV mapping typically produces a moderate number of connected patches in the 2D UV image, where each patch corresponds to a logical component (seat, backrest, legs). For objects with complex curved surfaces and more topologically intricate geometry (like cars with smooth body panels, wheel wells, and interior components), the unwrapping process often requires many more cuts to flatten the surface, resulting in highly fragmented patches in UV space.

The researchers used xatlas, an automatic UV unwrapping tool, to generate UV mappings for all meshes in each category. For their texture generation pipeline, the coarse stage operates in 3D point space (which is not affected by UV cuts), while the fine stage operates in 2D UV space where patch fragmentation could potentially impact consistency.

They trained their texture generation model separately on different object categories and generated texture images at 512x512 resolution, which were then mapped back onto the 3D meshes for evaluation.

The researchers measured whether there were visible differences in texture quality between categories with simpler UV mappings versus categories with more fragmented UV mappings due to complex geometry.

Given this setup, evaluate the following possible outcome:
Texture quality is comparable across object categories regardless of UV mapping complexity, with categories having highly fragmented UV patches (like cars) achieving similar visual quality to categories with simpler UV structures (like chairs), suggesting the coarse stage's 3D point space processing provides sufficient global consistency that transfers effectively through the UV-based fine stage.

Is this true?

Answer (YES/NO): NO